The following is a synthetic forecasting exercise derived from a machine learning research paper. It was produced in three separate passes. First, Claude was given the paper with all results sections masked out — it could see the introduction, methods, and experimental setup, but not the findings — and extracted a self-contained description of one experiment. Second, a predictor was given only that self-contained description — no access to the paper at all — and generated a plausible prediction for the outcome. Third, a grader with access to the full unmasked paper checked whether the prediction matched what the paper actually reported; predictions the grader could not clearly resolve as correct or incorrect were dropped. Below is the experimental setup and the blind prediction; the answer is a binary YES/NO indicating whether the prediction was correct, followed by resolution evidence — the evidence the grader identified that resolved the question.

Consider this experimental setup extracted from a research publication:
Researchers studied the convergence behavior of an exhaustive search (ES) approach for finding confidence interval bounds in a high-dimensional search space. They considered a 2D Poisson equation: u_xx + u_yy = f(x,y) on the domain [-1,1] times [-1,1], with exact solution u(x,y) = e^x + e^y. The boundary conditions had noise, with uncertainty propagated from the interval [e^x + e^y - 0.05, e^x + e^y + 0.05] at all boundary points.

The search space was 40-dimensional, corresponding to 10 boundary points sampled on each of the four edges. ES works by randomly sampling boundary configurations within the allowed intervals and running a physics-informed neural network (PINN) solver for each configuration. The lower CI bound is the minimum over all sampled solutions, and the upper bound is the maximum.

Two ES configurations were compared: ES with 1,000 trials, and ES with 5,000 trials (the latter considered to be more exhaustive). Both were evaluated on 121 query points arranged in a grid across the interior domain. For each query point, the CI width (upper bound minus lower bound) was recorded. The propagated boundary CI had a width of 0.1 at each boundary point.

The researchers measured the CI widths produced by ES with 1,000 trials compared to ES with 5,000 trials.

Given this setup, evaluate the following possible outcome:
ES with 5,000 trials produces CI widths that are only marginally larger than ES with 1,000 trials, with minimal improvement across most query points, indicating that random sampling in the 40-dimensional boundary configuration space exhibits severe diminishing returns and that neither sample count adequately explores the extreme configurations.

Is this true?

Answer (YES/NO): NO